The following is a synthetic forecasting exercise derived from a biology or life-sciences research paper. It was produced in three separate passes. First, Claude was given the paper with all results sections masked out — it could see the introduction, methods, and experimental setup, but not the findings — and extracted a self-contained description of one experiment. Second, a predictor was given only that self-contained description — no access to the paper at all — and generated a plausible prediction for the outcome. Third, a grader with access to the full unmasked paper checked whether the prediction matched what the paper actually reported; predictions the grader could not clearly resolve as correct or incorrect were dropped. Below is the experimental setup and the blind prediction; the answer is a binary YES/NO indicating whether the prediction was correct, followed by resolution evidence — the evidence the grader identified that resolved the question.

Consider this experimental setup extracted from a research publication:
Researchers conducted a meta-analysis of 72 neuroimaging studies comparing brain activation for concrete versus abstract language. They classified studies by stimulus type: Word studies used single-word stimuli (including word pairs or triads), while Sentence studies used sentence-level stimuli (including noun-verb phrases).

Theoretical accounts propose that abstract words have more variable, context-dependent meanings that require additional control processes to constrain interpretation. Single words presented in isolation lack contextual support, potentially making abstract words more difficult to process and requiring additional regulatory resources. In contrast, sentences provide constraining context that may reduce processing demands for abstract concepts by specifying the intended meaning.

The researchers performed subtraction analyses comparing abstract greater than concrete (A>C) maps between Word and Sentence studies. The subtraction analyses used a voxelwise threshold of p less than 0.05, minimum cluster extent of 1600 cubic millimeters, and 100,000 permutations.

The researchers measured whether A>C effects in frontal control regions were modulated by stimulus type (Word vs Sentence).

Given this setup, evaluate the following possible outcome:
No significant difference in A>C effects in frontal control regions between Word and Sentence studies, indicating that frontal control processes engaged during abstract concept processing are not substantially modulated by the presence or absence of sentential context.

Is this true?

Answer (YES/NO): NO